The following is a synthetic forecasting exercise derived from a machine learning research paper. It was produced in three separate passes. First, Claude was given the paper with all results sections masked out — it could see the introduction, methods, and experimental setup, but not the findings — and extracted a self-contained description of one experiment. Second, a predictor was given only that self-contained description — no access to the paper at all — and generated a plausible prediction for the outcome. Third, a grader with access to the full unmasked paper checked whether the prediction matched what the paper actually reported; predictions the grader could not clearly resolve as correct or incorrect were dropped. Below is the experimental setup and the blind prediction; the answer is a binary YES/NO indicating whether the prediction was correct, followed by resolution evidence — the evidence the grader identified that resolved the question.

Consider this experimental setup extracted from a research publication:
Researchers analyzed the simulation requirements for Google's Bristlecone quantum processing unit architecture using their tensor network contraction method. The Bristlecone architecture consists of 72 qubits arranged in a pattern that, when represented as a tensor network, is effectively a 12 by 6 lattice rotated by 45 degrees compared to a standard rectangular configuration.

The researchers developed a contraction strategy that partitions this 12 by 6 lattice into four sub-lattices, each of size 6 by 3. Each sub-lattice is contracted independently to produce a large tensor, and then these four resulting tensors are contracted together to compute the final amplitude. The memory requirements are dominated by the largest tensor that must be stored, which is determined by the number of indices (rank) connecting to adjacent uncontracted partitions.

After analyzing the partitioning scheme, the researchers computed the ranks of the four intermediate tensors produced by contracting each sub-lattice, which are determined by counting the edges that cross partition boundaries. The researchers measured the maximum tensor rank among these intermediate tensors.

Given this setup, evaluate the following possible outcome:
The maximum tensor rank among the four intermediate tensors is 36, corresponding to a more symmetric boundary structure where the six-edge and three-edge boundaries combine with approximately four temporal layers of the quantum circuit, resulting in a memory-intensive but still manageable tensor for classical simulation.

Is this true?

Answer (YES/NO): NO